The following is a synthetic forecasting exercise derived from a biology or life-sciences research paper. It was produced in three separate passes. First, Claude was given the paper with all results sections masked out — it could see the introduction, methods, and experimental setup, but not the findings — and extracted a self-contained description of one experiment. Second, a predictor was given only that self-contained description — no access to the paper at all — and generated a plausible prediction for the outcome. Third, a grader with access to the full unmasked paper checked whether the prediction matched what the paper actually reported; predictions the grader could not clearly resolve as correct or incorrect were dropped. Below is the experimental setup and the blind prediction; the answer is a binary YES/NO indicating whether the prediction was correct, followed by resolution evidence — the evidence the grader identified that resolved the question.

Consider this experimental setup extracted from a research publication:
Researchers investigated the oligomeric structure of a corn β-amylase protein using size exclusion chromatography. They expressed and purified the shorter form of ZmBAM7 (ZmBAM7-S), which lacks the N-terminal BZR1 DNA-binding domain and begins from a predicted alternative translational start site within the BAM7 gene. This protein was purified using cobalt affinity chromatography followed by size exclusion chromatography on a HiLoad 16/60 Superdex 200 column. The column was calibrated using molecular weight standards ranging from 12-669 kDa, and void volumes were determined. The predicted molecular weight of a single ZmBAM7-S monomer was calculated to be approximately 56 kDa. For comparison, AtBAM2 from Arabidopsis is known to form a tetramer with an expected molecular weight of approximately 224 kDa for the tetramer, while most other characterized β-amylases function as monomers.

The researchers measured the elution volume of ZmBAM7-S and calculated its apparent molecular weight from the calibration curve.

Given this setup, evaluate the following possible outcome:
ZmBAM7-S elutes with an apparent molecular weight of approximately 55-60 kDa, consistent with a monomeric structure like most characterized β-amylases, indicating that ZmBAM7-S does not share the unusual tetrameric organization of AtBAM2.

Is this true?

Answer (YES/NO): NO